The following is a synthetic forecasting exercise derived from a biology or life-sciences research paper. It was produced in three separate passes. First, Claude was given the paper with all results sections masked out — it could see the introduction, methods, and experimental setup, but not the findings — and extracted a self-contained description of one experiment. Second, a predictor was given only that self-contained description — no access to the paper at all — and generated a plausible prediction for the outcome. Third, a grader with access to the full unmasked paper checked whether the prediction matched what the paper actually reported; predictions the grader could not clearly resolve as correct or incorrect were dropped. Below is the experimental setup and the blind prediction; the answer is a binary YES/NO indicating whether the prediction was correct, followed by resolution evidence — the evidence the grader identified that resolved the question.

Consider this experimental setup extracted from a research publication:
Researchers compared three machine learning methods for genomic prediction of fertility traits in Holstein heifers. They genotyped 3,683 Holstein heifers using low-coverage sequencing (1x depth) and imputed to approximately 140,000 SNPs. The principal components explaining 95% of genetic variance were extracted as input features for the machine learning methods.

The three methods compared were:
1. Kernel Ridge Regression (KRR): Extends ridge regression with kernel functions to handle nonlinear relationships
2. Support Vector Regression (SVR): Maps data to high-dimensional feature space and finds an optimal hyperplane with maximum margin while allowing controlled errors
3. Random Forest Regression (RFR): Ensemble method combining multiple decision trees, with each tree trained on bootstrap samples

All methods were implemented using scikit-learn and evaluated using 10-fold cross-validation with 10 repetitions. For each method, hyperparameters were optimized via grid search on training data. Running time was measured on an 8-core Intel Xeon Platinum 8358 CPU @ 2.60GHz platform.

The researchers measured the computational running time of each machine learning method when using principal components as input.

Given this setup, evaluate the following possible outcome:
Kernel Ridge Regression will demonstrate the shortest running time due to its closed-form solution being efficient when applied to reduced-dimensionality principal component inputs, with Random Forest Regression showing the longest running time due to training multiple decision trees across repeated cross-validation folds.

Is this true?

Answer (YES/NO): YES